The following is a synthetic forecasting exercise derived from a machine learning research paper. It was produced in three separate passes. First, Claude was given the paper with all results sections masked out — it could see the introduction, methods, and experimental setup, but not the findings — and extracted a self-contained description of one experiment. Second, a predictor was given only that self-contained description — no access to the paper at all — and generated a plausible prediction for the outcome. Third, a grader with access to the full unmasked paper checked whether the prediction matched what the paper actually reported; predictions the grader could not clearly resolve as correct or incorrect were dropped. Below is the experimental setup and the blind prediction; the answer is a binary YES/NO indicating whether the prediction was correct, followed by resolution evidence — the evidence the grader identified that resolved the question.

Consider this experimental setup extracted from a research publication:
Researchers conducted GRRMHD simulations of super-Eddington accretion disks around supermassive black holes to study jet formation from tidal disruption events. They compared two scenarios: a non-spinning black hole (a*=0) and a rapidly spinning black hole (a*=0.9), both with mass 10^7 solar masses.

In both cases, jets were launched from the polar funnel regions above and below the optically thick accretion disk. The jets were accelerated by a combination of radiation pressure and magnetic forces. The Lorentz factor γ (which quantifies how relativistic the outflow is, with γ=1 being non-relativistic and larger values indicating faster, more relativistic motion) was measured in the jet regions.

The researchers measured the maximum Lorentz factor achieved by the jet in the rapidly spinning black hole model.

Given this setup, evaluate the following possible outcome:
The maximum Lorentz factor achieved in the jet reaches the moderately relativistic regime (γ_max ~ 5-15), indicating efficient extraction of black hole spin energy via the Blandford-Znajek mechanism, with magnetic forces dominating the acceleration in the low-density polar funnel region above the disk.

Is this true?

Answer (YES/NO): YES